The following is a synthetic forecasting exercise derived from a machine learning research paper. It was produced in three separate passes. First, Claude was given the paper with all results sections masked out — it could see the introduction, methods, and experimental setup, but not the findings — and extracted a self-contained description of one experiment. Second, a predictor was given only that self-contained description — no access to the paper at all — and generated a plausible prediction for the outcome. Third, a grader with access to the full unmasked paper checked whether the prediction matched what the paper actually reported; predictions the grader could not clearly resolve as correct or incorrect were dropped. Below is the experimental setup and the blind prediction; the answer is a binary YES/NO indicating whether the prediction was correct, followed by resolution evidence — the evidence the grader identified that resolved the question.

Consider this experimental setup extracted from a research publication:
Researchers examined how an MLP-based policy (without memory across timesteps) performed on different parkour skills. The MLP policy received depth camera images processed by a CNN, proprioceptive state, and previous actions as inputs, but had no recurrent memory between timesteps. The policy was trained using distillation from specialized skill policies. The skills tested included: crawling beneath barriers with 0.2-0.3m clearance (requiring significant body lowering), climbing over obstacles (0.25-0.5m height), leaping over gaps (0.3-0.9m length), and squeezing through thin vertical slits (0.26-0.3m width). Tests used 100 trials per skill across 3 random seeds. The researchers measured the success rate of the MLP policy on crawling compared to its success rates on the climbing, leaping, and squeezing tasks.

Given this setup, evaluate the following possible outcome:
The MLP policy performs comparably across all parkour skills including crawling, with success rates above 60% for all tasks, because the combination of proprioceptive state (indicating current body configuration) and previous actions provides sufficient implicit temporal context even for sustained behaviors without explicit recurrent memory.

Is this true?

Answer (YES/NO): NO